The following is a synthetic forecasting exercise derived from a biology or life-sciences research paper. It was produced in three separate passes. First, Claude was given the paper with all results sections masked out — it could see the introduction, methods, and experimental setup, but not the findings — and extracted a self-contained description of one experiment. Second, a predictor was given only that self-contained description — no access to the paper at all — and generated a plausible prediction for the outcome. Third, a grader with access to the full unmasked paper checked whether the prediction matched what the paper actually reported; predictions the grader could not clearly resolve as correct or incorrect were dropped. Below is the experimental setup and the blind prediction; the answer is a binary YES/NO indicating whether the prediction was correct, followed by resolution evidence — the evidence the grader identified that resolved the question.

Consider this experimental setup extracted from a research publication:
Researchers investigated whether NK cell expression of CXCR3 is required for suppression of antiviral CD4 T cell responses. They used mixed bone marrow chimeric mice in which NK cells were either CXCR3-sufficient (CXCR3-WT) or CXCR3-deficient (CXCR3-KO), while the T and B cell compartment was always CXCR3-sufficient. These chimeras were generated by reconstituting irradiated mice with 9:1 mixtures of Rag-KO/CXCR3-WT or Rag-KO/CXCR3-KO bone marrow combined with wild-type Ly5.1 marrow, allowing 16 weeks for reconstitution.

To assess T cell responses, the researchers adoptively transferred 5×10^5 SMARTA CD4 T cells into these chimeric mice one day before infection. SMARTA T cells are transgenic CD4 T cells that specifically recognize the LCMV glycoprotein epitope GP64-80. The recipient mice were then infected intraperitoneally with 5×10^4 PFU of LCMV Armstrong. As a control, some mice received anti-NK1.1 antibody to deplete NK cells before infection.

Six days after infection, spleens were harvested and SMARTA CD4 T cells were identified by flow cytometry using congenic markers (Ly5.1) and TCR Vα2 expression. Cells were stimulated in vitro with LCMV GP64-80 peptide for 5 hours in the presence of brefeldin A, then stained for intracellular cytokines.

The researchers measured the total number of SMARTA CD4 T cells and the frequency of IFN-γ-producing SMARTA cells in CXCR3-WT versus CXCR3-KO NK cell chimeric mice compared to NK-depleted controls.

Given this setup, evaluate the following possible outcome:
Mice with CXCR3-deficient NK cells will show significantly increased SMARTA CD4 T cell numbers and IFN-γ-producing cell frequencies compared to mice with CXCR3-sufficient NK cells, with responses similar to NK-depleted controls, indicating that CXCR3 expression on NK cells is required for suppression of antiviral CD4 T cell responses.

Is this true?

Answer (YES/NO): YES